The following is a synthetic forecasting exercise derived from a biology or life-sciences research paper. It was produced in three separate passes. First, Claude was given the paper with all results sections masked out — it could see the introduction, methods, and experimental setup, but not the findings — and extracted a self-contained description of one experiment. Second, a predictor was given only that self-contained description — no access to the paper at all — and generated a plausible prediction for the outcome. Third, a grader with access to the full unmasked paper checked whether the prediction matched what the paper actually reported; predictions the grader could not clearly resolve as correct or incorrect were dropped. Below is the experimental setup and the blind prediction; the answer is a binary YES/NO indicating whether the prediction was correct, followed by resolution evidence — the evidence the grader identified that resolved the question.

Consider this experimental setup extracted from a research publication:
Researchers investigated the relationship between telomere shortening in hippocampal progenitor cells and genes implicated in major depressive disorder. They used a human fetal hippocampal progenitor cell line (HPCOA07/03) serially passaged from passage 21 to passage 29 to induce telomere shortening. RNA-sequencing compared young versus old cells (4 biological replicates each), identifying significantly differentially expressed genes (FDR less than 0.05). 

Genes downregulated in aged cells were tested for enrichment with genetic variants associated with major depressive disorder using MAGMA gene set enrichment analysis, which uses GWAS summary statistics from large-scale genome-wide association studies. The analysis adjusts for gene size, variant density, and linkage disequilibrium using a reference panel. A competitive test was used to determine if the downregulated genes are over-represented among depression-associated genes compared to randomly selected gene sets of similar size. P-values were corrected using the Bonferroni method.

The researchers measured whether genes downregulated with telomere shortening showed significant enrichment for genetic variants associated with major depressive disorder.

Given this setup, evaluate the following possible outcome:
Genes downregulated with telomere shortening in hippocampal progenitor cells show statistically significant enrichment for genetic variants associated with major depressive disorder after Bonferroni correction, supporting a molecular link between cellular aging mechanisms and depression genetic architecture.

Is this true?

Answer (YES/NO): NO